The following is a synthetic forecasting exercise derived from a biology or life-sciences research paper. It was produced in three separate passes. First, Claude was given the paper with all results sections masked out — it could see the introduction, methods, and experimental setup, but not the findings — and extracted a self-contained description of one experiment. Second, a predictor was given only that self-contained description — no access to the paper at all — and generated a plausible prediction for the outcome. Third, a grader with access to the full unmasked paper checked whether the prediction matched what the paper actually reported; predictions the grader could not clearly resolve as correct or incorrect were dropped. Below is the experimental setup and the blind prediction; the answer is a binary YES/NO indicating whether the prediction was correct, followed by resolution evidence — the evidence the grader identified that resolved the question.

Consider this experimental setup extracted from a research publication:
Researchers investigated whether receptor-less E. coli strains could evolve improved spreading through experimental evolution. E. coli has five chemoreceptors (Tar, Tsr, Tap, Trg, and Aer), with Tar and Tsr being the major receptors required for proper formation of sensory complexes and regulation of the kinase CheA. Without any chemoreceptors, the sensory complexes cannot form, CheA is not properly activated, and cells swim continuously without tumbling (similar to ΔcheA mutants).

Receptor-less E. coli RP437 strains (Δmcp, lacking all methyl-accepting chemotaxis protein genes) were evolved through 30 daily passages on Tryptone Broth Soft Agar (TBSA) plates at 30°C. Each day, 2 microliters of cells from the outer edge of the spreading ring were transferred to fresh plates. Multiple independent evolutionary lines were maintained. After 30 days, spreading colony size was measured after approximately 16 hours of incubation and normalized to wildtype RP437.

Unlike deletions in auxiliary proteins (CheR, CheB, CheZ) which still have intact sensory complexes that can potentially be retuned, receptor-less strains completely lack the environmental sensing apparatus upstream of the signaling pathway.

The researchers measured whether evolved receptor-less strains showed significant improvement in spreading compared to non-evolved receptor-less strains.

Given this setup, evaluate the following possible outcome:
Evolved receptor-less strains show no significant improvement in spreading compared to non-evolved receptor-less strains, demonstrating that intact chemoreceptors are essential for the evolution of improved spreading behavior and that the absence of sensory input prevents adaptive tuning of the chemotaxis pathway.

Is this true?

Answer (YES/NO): YES